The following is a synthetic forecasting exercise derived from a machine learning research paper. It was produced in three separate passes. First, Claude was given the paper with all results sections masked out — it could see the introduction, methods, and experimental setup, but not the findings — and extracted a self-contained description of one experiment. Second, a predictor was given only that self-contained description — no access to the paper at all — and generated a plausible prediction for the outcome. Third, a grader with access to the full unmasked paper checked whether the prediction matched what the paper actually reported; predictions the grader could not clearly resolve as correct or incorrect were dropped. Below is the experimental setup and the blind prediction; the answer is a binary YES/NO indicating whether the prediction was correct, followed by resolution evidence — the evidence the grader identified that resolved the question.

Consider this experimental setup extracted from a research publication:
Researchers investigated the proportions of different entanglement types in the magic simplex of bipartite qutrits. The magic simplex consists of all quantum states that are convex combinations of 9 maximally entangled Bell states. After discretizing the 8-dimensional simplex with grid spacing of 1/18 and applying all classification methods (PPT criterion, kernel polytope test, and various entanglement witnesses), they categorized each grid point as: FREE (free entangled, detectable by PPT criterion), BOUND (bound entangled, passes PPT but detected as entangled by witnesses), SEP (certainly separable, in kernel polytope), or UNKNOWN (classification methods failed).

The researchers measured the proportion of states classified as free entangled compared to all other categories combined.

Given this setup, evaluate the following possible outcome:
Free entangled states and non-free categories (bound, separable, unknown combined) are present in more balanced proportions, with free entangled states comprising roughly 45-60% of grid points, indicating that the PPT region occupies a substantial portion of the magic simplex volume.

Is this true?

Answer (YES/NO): NO